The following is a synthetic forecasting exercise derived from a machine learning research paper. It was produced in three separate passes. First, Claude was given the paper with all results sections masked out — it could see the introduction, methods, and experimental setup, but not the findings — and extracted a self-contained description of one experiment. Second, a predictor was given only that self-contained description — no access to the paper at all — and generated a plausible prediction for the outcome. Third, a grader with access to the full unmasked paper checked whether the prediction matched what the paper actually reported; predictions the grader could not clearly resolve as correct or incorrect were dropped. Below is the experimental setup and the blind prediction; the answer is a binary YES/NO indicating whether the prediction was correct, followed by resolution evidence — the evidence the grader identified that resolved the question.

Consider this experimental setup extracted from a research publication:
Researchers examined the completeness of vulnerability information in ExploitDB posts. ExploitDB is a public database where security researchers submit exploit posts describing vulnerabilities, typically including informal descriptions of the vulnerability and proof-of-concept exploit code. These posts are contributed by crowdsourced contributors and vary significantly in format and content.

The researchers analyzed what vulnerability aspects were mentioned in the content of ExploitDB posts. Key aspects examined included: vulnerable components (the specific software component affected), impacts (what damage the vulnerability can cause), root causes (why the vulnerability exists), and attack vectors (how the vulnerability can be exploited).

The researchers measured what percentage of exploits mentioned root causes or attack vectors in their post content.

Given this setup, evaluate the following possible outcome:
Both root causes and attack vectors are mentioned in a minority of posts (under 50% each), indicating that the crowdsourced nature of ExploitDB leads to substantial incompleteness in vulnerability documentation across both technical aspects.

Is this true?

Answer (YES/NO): YES